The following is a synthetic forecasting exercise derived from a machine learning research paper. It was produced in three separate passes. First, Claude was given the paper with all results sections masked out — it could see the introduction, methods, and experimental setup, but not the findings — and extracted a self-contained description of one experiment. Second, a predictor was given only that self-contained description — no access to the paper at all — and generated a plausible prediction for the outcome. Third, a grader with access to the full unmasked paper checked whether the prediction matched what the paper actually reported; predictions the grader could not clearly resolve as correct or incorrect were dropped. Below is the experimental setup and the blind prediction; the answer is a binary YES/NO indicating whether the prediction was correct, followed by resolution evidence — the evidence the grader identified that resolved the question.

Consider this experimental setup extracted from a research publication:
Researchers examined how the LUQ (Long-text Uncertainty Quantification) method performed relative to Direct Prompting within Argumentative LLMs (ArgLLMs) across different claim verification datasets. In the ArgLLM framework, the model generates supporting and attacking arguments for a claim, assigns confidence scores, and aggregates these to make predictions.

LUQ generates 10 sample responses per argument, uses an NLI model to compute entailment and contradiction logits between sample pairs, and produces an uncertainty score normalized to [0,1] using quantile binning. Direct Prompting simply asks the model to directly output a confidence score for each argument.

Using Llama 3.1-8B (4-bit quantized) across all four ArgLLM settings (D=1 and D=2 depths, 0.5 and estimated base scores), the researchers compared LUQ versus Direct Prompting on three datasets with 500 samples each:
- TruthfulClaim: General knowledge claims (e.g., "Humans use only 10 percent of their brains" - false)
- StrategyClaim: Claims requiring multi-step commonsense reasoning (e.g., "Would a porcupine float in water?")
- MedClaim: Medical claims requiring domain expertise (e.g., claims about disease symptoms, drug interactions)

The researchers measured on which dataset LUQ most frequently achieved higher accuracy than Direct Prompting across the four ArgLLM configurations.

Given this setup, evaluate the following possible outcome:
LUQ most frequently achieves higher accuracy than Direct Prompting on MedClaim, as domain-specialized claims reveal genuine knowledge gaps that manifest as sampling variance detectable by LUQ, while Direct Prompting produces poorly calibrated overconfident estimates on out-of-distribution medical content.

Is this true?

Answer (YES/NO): NO